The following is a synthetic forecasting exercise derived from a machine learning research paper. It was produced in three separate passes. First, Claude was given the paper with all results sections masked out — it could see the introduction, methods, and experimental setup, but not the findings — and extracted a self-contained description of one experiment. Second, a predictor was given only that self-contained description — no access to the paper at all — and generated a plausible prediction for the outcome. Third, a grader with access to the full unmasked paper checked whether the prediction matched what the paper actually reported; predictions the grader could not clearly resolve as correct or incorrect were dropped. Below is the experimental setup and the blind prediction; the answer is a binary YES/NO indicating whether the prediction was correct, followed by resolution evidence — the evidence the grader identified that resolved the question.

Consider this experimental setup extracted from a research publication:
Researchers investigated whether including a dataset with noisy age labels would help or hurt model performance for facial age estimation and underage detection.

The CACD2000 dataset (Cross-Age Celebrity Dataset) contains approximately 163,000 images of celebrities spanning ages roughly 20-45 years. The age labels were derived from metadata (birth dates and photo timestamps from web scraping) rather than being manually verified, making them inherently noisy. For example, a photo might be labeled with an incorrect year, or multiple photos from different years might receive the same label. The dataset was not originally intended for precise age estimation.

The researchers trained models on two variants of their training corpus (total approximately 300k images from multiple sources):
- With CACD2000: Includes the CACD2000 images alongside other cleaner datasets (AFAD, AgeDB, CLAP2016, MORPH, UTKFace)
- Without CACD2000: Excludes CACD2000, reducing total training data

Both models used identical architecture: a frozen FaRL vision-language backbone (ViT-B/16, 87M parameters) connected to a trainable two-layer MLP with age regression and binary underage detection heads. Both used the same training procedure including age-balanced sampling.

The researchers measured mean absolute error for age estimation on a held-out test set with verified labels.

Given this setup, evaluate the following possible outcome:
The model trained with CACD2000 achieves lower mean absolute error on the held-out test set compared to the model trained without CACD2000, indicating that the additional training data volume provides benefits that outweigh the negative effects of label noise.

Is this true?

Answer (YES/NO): NO